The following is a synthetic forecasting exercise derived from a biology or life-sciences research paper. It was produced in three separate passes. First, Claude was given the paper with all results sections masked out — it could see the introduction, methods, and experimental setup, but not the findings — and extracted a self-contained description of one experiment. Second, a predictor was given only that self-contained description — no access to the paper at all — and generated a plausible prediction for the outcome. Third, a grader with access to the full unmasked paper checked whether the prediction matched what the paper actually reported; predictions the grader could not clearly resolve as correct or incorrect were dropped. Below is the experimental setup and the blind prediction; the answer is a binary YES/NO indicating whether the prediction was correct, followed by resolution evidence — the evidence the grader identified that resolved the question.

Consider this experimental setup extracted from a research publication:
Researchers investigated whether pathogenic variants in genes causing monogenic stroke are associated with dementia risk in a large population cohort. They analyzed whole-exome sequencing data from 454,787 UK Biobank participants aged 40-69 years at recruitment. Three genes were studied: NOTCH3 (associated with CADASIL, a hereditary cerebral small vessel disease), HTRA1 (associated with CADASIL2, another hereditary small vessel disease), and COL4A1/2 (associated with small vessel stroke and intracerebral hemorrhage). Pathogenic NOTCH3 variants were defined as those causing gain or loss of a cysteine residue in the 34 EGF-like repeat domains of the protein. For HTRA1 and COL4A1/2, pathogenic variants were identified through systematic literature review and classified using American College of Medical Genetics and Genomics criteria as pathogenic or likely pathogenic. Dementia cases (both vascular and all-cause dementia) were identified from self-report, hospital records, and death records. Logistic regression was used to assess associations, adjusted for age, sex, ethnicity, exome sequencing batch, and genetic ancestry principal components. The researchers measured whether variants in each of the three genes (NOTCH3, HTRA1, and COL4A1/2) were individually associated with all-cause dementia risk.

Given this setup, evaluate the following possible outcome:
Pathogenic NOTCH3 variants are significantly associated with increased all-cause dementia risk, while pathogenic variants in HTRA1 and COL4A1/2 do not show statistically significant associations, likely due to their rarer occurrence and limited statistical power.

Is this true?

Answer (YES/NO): NO